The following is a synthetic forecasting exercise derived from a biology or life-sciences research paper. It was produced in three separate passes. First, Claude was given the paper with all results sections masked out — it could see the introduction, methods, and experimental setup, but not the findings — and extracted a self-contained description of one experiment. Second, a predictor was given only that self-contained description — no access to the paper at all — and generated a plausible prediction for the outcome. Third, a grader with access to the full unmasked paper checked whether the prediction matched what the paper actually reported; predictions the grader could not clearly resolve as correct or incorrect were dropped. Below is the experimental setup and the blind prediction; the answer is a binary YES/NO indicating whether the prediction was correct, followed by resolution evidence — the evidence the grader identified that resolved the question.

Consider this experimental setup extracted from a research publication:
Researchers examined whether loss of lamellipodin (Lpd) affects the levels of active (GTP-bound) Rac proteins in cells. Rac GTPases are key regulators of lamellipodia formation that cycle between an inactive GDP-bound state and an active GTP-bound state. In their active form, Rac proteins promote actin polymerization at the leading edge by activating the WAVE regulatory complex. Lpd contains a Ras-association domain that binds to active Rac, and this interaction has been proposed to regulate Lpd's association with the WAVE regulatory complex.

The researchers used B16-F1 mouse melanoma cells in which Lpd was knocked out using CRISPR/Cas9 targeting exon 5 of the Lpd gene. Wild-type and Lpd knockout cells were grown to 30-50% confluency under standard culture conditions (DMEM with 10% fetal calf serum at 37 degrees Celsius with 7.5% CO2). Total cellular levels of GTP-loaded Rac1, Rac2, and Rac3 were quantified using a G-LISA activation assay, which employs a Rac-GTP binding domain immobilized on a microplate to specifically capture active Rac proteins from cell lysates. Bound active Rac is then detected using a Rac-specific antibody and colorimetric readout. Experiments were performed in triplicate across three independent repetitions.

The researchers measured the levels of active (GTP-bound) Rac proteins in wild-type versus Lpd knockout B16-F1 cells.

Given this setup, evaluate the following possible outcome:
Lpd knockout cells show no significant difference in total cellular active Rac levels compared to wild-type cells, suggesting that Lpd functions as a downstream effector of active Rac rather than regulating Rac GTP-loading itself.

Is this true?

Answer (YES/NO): YES